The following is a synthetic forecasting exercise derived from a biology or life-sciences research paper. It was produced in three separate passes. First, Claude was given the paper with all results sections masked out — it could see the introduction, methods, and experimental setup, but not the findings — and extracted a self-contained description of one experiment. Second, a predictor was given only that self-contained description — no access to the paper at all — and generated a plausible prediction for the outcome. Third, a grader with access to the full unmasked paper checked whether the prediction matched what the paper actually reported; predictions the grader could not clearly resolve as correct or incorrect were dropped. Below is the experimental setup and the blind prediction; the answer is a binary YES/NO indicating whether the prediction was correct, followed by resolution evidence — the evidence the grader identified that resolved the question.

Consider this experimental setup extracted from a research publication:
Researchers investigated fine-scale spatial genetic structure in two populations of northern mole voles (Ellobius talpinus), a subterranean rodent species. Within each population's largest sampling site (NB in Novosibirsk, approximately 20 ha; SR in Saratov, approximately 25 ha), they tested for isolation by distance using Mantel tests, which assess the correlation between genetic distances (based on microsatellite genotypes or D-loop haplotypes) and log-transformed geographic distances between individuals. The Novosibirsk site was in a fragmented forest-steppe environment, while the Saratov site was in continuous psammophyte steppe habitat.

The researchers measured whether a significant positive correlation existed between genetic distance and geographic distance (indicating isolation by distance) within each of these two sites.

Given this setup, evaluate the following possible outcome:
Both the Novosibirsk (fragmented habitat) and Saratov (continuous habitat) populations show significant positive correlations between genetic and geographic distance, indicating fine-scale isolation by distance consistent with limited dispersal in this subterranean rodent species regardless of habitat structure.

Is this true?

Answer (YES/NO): NO